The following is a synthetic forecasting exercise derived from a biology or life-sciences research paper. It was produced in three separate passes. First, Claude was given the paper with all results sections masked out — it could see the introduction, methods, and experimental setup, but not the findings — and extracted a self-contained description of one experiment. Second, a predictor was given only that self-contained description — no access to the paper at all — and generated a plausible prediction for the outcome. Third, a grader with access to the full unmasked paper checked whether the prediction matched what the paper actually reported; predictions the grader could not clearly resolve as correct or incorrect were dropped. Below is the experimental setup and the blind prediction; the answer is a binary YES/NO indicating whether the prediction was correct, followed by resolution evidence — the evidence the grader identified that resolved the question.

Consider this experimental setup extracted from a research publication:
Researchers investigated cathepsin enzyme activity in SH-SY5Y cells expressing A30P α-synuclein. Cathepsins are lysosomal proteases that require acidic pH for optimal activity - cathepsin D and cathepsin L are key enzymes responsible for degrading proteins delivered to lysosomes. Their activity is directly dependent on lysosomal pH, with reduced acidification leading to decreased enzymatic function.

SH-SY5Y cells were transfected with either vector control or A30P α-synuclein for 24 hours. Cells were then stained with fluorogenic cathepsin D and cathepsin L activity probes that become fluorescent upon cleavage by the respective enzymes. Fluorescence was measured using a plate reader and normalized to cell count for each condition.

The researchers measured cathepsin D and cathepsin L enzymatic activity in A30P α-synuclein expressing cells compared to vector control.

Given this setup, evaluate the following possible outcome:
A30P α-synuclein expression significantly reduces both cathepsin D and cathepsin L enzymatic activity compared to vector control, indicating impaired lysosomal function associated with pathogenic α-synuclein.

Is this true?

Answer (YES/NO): YES